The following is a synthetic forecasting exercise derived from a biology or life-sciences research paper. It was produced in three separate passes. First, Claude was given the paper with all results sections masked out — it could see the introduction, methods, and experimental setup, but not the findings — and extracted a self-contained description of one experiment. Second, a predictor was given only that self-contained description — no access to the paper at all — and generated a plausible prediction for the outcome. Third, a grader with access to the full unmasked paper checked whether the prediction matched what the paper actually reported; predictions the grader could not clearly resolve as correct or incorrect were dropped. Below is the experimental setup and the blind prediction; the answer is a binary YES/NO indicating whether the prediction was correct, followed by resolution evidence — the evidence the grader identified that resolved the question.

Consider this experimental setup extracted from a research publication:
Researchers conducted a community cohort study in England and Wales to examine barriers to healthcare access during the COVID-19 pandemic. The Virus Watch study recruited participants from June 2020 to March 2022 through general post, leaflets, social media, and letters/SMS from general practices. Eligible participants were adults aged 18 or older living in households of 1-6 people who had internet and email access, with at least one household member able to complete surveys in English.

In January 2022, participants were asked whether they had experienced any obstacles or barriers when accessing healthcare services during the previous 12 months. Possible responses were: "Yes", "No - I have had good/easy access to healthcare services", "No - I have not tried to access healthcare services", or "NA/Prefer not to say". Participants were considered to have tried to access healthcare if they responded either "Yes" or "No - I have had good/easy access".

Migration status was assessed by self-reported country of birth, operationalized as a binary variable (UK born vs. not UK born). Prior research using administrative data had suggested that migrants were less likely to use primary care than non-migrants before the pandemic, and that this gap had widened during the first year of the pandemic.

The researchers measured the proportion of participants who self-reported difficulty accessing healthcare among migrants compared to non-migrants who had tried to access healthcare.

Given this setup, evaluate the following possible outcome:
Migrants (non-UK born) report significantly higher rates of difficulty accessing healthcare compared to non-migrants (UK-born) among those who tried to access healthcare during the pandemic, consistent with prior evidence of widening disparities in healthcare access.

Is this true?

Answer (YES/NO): NO